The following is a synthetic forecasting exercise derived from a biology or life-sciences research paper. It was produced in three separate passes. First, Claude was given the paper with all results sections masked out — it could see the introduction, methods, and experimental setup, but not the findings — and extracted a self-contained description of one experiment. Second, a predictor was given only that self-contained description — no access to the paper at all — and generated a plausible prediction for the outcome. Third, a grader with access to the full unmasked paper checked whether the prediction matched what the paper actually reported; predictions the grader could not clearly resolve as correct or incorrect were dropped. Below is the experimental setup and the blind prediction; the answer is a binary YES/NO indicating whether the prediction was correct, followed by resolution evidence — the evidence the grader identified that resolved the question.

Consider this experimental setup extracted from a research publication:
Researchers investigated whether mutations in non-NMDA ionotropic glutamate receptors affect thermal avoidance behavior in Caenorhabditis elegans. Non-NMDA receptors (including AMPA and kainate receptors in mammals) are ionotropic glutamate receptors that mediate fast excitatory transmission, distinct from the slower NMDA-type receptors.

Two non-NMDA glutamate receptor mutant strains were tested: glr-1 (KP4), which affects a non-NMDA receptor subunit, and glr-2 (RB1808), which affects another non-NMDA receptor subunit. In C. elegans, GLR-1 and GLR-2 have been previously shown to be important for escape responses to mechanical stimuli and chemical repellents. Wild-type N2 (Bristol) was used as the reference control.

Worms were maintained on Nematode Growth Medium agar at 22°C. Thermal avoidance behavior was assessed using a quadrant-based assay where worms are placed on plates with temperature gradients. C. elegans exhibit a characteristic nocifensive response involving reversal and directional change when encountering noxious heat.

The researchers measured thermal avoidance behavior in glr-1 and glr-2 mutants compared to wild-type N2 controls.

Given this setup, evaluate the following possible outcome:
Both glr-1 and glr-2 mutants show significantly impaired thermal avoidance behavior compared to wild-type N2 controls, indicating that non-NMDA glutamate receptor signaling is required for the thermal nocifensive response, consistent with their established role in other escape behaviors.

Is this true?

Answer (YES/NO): NO